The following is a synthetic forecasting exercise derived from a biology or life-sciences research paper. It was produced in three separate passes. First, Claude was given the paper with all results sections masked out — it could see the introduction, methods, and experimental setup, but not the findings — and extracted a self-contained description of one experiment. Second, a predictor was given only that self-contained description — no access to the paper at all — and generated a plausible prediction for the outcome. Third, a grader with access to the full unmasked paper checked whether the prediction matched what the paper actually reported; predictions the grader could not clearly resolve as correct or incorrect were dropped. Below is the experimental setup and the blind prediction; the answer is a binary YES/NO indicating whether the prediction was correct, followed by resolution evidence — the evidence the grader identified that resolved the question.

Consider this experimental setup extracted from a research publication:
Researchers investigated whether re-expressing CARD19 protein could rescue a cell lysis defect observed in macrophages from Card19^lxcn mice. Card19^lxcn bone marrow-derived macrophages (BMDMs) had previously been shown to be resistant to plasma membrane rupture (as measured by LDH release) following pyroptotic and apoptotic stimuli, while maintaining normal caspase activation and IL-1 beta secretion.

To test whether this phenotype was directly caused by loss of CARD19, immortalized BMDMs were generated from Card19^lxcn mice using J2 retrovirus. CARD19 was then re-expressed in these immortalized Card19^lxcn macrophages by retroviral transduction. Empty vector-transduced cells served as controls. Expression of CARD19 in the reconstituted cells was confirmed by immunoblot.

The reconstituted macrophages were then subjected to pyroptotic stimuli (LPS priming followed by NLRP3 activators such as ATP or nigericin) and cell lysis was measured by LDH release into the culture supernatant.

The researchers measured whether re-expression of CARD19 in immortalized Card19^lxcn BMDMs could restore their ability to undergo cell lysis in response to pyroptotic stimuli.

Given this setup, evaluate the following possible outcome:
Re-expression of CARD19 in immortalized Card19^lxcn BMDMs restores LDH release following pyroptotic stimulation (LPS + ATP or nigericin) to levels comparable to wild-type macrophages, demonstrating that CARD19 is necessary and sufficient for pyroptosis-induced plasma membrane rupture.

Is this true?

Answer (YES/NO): NO